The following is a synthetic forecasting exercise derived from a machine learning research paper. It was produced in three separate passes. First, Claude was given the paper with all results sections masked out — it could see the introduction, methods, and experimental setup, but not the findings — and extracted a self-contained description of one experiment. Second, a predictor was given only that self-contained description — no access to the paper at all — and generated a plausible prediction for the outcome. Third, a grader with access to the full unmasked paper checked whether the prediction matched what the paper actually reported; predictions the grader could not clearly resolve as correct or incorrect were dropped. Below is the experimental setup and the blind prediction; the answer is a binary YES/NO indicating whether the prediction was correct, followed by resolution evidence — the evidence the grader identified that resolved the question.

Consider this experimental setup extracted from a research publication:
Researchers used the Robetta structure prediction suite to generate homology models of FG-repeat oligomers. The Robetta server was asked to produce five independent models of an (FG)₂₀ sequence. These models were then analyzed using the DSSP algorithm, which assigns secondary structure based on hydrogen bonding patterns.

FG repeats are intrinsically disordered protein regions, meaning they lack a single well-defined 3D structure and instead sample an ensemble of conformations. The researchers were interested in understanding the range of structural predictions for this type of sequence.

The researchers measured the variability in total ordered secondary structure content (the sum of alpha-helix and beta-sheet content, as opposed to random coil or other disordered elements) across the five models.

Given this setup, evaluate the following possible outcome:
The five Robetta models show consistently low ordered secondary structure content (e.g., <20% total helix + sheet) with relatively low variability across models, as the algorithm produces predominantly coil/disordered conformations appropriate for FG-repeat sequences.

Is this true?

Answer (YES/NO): NO